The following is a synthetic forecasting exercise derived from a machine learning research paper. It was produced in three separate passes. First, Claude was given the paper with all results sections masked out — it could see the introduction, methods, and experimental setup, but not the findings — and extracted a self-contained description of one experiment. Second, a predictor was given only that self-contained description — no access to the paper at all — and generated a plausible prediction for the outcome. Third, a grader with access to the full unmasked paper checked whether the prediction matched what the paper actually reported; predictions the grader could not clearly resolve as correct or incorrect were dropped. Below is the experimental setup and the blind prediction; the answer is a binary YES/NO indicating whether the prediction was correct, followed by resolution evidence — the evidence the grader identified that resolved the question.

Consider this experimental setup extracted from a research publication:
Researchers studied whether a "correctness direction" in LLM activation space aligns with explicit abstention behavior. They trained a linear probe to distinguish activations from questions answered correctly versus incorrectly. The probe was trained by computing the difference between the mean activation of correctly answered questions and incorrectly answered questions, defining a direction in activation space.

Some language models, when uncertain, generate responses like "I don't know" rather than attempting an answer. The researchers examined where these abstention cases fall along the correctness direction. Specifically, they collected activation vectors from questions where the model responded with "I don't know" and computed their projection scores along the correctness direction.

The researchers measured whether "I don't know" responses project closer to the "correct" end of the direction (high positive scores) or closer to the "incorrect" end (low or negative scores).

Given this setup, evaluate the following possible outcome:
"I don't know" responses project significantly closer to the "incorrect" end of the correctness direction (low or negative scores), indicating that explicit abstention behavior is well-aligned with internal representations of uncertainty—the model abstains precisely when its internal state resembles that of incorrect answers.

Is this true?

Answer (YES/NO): YES